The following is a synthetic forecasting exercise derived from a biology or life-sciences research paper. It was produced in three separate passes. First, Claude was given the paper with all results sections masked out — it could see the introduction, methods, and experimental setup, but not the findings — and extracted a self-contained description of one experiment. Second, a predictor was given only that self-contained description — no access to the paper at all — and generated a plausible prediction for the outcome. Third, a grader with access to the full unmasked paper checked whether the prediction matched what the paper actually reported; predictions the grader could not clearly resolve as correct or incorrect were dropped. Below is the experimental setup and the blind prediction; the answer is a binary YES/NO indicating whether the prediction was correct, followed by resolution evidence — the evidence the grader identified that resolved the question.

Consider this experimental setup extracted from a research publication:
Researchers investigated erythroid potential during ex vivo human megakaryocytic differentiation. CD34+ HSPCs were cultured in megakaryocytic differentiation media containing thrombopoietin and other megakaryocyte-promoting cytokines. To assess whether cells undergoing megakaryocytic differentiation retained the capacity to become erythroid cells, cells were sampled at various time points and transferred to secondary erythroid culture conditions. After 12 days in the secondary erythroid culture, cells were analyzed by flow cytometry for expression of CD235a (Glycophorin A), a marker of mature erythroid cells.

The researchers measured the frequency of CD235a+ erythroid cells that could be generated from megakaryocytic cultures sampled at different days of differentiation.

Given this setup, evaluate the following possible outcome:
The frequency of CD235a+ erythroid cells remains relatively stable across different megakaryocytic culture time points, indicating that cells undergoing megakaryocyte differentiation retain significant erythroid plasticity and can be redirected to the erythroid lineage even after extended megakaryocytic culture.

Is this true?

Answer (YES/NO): NO